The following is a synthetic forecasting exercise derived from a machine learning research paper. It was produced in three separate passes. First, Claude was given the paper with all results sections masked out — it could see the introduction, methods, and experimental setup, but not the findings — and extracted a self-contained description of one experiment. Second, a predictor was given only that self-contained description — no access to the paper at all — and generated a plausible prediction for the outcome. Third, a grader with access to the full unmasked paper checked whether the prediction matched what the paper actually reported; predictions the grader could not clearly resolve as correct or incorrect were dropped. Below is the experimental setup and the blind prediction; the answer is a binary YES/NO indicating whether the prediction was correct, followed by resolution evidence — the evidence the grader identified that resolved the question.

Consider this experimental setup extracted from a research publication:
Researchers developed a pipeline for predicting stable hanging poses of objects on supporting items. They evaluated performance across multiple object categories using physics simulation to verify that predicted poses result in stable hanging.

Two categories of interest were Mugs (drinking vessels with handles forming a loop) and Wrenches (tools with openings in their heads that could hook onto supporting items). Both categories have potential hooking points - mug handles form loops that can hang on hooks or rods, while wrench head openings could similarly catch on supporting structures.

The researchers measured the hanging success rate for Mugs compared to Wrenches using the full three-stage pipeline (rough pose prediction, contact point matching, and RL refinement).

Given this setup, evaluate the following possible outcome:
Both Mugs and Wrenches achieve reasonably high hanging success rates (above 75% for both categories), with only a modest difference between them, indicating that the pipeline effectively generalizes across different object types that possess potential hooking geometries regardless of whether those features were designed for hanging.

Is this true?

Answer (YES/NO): NO